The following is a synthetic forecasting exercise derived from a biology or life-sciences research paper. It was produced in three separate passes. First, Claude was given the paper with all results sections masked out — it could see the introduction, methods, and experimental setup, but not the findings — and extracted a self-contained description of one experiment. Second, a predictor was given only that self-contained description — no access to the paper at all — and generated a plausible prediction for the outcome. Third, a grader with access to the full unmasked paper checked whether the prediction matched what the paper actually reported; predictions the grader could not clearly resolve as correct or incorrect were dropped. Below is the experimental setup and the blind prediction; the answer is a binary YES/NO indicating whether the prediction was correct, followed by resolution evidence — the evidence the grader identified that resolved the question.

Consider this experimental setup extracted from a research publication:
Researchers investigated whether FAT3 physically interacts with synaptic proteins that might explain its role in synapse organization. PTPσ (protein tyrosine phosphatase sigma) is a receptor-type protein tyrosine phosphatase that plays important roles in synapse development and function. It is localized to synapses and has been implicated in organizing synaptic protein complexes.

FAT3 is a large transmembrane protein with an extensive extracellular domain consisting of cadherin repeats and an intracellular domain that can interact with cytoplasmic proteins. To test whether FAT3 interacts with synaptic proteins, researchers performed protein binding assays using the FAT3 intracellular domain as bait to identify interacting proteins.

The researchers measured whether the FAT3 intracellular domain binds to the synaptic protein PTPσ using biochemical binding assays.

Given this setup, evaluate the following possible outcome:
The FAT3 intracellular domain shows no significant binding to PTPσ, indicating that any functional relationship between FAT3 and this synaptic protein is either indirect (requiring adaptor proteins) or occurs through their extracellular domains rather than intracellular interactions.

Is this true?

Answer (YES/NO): NO